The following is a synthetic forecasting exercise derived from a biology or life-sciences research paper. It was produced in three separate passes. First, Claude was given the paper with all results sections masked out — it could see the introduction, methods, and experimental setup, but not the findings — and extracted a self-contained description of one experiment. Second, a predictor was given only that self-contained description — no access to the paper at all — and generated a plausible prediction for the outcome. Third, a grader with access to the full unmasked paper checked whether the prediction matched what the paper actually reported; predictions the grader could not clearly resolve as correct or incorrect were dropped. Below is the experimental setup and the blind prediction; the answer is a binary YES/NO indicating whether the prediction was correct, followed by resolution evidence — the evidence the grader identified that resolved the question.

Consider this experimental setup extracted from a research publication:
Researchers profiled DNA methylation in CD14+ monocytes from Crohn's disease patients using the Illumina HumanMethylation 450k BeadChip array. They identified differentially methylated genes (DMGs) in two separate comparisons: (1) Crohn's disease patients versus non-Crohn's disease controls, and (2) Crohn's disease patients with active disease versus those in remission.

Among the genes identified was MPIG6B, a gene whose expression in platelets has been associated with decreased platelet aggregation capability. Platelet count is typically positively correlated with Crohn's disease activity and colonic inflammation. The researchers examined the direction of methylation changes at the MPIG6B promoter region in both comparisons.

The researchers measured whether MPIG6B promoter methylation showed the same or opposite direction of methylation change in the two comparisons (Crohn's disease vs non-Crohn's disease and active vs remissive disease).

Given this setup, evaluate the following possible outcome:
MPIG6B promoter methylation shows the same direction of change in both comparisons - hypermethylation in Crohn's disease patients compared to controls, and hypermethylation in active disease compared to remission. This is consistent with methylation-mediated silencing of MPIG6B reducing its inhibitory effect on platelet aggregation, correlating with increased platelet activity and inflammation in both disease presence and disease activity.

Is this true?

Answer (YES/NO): NO